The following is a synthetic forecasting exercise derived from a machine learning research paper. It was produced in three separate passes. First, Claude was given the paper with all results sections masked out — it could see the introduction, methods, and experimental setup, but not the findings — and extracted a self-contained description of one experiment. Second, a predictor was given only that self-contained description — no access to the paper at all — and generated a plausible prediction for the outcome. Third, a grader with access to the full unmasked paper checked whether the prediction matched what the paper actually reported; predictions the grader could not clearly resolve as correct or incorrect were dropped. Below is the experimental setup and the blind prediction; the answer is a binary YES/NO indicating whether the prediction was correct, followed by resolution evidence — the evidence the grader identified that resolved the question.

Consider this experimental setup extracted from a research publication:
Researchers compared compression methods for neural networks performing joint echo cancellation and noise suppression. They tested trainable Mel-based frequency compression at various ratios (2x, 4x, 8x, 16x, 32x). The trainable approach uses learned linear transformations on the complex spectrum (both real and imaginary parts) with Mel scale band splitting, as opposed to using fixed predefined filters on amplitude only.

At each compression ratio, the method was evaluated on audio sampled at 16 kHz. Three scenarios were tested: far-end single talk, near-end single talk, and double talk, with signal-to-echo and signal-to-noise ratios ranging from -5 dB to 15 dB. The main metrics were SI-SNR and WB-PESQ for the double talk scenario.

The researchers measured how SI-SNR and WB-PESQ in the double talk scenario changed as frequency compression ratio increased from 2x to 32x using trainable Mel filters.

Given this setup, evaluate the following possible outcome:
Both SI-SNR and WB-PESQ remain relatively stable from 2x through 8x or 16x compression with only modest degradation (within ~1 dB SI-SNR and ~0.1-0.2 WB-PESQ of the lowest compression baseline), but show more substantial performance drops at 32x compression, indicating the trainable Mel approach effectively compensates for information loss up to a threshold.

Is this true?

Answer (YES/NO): NO